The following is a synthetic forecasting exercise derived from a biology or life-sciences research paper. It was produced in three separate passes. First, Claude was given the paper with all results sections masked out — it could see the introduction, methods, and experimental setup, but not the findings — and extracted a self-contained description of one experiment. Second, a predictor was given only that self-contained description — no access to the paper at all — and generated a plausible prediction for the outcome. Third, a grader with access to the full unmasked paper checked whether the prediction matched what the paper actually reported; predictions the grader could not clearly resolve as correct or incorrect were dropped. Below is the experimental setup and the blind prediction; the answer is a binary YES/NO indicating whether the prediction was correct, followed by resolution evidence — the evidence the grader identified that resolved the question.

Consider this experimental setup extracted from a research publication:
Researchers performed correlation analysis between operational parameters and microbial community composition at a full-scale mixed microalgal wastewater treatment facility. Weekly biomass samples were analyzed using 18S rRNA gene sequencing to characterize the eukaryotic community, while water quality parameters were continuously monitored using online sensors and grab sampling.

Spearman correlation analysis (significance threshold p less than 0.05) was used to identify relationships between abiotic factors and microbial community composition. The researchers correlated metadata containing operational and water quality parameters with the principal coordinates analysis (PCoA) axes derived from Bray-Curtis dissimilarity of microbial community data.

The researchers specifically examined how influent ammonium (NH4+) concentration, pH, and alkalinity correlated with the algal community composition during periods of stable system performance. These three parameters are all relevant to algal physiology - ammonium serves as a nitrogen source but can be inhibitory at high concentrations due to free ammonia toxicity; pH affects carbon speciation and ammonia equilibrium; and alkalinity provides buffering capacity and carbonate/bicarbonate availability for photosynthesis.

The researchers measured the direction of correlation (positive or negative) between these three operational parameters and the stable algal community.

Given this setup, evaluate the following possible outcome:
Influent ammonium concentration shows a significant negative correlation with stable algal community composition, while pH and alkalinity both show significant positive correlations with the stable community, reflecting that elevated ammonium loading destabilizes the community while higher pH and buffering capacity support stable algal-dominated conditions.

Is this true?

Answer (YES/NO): NO